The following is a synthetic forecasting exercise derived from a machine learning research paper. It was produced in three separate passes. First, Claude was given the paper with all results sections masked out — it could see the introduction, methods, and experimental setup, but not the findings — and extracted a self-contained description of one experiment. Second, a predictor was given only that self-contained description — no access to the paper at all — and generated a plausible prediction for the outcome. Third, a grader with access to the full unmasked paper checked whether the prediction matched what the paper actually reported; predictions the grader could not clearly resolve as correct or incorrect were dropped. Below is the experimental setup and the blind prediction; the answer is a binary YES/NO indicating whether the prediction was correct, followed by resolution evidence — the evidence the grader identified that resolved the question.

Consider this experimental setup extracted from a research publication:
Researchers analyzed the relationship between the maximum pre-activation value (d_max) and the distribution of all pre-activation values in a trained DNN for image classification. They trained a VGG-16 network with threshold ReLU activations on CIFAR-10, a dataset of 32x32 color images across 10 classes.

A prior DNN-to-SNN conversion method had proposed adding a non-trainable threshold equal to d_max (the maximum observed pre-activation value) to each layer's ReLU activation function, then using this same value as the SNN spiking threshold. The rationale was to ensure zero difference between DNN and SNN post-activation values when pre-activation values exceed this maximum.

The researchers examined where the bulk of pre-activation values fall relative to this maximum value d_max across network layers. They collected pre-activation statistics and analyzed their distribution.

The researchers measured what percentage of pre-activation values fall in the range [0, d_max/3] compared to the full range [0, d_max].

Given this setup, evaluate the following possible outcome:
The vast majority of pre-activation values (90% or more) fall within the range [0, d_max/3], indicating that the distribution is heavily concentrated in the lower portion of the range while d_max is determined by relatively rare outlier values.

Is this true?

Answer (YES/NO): YES